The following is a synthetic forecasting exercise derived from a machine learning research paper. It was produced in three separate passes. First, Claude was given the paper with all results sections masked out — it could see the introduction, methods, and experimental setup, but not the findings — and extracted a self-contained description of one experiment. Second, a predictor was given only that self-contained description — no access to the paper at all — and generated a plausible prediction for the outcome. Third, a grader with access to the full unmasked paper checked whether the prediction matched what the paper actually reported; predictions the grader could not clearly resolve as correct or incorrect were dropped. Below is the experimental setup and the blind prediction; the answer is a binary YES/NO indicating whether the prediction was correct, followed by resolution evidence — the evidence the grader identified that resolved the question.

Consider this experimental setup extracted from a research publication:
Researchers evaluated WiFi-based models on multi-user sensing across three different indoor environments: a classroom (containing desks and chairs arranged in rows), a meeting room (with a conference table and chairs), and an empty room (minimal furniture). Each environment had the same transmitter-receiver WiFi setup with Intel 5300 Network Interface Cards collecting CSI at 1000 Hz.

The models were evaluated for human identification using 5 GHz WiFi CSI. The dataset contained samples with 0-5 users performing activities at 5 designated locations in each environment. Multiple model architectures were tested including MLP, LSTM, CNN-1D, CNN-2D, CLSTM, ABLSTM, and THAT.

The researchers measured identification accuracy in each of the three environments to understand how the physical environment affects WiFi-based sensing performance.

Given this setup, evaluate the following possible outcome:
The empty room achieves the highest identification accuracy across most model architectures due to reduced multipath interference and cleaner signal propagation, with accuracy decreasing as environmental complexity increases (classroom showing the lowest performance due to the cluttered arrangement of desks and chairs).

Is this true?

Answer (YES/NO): NO